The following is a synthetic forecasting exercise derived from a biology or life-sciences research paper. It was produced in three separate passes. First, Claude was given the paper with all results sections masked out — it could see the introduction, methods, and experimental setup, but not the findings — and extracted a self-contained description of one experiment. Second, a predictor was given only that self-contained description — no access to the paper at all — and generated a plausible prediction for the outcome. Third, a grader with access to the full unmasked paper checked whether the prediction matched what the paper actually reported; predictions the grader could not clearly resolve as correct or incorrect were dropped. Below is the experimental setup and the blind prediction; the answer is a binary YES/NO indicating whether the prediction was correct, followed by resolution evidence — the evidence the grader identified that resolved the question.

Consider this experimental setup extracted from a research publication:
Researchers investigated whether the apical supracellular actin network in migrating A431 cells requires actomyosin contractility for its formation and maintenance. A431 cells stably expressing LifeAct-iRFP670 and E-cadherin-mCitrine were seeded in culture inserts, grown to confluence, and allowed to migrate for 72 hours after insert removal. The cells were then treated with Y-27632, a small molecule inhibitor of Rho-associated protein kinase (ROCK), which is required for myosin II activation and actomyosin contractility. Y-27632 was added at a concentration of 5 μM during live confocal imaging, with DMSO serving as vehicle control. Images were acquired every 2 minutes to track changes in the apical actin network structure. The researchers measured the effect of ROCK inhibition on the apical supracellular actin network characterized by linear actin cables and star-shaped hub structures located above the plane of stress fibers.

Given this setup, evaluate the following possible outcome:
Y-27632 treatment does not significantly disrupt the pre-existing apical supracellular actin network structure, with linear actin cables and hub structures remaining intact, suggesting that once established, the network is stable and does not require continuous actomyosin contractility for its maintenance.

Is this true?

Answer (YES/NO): NO